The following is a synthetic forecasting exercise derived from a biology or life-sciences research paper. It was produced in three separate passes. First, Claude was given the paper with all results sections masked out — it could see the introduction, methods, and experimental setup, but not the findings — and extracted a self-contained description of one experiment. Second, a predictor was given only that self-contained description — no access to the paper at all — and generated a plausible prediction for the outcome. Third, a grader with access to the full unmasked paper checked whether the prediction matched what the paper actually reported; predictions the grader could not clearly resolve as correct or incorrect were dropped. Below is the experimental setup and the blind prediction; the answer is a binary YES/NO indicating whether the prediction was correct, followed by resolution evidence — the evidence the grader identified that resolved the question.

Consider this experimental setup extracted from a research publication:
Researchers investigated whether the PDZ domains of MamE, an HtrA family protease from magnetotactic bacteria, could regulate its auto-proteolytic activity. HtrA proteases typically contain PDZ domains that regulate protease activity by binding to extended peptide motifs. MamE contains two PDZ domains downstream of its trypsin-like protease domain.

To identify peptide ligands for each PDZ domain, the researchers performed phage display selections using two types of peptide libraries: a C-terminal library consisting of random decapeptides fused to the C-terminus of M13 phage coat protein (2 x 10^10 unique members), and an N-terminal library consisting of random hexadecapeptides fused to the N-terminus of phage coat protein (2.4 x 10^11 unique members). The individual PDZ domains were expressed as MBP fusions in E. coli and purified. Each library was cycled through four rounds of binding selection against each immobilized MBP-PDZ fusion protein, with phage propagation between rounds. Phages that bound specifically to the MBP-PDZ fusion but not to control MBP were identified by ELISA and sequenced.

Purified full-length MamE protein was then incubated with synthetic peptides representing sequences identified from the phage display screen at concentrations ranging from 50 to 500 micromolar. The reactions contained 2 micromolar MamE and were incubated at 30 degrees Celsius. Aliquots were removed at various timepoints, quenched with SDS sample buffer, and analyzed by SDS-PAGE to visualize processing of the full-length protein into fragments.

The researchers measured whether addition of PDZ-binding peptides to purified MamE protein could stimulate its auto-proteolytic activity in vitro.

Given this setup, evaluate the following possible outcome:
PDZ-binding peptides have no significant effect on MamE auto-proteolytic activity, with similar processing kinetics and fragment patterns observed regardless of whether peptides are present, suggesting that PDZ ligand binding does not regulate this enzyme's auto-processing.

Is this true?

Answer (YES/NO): NO